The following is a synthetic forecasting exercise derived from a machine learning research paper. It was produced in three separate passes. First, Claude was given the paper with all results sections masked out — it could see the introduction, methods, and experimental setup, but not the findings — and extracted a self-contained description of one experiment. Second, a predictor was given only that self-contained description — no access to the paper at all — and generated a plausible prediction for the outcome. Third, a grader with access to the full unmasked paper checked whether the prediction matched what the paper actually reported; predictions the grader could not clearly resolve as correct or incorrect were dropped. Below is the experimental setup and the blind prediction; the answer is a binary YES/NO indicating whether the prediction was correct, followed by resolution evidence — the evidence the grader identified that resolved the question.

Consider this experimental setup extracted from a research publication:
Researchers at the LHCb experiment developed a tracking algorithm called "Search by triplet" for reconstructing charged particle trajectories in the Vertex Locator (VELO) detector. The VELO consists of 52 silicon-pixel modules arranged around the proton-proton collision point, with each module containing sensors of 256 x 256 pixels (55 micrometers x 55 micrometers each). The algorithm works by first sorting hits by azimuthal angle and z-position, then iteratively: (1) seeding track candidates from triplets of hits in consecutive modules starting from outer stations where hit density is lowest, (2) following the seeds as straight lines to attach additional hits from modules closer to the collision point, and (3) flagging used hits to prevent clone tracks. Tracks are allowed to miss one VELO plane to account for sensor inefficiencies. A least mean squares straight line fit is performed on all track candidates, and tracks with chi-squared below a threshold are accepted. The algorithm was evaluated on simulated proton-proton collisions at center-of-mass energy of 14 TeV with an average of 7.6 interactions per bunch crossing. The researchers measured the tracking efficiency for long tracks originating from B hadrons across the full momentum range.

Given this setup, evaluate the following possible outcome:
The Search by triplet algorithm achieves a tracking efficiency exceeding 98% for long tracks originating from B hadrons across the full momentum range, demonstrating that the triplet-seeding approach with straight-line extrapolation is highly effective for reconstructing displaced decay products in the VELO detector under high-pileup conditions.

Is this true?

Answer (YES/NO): YES